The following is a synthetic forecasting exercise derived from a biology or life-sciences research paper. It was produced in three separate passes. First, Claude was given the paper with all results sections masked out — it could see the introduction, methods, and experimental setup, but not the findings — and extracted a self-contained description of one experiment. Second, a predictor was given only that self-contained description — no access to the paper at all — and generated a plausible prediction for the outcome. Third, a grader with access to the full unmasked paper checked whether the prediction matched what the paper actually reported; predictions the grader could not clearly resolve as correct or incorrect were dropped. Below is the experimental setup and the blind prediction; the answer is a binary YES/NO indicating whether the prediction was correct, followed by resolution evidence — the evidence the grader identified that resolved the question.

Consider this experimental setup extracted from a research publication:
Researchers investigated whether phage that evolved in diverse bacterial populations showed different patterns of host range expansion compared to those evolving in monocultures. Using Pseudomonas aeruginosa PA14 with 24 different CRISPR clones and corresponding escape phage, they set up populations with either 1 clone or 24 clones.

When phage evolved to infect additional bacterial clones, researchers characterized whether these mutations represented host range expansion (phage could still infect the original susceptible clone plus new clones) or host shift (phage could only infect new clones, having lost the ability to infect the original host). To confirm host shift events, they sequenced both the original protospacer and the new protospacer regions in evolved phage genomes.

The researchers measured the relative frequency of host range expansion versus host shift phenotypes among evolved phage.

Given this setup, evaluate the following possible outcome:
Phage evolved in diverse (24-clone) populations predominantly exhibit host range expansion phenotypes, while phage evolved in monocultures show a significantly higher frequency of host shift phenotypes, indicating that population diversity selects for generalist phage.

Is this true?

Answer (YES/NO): NO